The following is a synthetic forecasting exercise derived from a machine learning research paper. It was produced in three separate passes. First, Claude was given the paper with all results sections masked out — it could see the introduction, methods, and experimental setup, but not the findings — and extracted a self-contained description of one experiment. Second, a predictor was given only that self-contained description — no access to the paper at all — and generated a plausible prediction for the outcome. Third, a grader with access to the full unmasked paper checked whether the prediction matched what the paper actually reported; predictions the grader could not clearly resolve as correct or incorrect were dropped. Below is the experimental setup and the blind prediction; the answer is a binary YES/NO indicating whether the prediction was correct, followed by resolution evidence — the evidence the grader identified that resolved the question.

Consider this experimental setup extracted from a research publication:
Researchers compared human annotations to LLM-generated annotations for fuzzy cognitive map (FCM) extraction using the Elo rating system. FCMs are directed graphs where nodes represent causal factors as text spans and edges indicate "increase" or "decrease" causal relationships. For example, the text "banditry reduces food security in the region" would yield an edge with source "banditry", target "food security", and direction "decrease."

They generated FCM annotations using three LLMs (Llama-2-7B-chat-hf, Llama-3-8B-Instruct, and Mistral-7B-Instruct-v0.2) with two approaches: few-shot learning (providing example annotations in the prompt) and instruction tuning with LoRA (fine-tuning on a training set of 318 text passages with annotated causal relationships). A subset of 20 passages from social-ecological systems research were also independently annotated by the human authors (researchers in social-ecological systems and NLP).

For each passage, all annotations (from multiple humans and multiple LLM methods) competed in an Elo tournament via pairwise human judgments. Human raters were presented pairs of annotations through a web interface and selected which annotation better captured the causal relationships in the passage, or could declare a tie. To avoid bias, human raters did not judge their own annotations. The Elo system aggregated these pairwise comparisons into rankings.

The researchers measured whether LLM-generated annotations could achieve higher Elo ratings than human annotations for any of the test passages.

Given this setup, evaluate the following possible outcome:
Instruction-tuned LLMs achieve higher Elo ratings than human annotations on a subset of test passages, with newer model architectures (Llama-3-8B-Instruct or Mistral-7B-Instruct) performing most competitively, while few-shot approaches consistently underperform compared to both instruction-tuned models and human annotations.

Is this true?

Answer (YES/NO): NO